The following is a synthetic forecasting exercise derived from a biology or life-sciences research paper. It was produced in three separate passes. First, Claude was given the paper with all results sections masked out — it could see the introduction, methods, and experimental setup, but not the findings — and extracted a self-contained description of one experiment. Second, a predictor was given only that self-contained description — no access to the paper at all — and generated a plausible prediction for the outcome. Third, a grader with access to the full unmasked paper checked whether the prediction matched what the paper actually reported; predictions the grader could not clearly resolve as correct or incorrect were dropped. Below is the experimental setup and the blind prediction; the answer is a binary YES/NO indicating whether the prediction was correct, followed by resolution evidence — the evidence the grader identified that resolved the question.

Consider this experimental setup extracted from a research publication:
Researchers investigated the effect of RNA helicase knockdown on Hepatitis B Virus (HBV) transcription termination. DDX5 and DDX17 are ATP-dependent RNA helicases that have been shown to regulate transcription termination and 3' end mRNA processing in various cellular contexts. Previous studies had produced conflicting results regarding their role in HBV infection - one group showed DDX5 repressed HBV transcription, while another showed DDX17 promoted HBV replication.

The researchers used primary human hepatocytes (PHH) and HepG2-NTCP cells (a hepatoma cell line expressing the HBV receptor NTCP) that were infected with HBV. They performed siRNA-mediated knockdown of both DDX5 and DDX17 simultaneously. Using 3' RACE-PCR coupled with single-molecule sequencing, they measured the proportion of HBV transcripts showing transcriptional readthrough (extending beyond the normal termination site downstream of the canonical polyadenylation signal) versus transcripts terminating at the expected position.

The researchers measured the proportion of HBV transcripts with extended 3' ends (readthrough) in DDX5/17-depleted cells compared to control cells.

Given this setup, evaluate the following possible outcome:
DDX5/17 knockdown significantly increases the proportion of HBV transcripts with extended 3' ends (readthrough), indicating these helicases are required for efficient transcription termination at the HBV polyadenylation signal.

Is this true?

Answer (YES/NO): NO